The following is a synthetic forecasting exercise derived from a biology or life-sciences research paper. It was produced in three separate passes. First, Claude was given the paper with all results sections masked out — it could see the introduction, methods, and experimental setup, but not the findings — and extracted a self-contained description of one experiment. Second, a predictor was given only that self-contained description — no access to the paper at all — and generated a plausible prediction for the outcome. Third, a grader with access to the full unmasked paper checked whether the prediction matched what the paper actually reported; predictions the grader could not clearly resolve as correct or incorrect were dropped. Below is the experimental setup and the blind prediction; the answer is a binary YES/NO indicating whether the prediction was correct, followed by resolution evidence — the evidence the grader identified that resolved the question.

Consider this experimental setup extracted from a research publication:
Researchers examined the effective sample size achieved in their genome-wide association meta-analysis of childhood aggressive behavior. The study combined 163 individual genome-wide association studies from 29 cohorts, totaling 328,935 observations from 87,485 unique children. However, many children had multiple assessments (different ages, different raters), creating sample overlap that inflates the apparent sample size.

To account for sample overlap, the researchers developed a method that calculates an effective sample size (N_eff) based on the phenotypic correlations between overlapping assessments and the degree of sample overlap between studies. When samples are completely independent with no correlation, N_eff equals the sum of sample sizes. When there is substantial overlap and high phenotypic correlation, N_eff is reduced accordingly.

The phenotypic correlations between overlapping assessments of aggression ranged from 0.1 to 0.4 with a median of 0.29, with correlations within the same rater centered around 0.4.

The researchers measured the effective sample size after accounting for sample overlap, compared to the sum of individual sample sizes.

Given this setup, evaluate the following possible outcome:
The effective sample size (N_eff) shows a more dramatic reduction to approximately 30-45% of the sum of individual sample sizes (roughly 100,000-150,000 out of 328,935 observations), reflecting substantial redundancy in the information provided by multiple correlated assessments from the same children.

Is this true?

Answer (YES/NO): NO